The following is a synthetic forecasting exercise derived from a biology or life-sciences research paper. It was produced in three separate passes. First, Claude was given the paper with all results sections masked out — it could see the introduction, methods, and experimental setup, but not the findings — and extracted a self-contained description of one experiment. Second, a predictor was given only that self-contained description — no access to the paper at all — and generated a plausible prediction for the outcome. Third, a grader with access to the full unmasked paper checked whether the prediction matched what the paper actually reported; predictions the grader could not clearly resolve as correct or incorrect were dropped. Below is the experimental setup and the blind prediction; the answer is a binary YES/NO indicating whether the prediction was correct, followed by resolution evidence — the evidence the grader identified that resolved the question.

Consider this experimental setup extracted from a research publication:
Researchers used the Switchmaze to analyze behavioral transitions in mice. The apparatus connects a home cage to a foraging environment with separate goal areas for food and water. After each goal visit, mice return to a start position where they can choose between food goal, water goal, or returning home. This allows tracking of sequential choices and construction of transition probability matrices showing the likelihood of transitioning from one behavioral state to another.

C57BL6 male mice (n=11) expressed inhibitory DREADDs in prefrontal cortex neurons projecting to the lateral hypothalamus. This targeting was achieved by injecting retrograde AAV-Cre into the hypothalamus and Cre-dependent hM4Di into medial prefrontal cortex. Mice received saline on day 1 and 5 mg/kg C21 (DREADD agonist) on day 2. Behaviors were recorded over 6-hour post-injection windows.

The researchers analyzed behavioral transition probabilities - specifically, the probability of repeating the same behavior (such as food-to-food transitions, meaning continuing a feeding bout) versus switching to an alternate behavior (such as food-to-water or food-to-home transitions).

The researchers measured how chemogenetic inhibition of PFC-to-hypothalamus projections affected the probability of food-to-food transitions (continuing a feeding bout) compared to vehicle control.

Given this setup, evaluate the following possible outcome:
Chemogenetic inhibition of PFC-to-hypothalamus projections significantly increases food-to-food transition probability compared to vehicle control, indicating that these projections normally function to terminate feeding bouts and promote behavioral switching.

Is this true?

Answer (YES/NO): NO